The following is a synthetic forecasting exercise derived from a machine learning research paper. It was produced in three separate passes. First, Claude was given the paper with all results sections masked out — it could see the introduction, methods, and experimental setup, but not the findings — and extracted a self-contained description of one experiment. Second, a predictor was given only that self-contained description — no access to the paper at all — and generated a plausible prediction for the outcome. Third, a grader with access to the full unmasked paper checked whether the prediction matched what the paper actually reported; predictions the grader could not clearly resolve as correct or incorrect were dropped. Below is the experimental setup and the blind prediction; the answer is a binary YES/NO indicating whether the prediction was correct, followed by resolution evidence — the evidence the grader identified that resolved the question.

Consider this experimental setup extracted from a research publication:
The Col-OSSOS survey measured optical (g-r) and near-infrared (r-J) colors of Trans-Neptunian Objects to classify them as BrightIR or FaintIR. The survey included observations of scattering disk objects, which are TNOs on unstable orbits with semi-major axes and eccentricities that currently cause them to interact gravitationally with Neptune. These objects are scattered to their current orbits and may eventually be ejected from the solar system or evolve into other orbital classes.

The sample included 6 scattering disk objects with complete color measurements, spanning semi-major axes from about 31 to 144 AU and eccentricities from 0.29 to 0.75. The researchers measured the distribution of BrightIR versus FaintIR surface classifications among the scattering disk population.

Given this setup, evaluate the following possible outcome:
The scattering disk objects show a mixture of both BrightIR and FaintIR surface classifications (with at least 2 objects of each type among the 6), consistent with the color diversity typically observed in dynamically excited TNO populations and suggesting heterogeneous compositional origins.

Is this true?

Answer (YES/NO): NO